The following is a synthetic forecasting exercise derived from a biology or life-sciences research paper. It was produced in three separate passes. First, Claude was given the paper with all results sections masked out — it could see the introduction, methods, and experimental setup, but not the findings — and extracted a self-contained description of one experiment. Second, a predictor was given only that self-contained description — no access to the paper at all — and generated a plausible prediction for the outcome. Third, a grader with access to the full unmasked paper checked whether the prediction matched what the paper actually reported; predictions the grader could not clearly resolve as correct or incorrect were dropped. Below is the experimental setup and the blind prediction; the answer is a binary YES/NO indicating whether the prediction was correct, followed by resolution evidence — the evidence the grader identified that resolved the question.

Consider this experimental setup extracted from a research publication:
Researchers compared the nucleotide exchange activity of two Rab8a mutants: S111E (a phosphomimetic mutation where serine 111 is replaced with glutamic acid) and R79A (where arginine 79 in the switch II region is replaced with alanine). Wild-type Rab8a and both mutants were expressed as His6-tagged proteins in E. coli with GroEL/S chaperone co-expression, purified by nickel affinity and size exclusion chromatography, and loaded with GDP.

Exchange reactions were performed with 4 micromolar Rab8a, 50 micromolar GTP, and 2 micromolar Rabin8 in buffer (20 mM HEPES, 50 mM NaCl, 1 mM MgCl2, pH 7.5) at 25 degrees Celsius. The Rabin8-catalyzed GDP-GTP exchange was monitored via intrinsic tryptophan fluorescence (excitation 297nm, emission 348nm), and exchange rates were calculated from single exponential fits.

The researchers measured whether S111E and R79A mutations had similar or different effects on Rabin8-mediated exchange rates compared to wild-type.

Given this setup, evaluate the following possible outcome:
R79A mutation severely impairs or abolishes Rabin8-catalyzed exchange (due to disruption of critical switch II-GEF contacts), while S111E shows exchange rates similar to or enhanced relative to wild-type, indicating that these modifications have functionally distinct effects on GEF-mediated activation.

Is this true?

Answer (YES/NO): NO